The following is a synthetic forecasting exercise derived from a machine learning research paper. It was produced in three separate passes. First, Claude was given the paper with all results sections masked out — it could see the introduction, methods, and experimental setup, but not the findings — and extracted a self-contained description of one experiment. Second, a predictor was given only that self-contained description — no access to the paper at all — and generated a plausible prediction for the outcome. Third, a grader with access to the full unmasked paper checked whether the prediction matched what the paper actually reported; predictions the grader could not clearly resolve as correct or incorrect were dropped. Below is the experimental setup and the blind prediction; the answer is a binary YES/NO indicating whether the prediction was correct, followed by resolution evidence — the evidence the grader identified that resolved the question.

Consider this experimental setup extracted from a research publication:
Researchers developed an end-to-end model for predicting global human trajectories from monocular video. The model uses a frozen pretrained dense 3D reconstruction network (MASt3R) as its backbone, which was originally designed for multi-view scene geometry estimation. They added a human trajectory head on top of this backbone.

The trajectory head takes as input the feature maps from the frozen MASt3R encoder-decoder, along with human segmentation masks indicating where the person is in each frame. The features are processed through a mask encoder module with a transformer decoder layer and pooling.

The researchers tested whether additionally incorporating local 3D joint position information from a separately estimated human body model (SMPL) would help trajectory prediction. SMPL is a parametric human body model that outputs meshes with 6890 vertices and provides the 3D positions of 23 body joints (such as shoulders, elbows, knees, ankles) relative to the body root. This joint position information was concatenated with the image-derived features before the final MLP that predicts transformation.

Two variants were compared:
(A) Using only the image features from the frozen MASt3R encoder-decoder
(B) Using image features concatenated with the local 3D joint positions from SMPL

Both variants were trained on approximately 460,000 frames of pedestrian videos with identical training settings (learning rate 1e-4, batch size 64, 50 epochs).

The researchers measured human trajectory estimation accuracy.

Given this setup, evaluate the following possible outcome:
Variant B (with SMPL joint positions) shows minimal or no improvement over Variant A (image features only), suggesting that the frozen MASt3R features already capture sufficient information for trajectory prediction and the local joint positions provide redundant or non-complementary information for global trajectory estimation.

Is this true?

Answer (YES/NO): NO